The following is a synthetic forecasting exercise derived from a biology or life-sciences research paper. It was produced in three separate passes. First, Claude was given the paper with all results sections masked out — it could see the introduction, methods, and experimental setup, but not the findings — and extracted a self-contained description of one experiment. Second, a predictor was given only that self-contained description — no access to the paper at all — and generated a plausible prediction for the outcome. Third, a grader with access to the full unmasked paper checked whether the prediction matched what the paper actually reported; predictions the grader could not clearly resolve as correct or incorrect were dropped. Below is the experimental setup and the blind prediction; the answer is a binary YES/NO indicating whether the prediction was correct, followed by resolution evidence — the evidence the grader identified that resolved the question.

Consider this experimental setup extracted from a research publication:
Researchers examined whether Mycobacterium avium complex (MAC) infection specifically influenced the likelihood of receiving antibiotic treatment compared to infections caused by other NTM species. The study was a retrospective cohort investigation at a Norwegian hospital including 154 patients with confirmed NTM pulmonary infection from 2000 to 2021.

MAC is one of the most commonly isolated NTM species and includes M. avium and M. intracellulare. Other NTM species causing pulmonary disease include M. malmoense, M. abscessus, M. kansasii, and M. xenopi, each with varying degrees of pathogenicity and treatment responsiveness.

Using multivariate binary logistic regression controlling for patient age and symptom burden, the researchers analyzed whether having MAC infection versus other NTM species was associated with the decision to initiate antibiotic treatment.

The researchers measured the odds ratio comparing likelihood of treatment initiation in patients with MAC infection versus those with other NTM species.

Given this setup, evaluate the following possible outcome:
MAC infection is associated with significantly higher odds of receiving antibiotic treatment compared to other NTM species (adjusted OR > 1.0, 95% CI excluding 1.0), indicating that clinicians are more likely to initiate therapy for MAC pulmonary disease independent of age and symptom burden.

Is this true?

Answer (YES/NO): YES